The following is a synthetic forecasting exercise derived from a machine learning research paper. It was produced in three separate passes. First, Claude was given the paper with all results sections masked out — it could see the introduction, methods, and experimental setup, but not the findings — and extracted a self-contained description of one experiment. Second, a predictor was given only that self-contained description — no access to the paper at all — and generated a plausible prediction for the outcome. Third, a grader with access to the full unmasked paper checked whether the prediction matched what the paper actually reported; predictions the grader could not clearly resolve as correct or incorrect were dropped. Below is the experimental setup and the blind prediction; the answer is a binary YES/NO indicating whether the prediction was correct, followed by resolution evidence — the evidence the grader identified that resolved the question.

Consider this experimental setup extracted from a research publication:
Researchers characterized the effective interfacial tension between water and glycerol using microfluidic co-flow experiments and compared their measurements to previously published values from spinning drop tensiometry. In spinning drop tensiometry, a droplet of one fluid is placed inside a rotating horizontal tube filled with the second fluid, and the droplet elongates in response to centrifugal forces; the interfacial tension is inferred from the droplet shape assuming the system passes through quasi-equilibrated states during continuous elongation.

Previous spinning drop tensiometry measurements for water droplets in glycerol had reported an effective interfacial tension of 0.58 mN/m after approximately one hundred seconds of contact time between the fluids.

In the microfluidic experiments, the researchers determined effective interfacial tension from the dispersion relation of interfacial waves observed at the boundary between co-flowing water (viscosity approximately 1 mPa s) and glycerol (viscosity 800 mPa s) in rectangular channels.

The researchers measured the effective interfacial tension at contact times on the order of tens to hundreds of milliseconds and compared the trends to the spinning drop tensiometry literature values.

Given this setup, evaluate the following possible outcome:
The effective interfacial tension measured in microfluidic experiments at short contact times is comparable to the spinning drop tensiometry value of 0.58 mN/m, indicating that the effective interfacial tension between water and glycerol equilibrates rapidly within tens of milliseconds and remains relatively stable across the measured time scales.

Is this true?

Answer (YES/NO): NO